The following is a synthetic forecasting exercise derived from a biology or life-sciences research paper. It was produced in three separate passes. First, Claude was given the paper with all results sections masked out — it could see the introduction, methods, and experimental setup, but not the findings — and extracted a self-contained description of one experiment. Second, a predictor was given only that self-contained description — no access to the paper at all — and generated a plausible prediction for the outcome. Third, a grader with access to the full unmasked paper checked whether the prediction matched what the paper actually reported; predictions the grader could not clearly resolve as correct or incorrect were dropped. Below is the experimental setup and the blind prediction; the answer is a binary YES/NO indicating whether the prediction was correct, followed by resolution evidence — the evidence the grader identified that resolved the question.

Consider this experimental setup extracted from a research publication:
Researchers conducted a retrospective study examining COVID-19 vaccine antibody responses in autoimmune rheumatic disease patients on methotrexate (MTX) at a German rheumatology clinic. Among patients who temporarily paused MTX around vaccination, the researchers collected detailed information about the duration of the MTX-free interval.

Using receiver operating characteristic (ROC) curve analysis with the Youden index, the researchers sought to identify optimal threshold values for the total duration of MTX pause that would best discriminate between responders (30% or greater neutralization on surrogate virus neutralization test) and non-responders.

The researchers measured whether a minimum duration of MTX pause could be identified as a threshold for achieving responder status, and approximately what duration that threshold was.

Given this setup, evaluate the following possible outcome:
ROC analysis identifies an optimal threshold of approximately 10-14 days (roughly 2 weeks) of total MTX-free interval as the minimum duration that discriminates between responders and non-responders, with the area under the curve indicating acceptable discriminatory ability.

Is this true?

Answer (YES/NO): NO